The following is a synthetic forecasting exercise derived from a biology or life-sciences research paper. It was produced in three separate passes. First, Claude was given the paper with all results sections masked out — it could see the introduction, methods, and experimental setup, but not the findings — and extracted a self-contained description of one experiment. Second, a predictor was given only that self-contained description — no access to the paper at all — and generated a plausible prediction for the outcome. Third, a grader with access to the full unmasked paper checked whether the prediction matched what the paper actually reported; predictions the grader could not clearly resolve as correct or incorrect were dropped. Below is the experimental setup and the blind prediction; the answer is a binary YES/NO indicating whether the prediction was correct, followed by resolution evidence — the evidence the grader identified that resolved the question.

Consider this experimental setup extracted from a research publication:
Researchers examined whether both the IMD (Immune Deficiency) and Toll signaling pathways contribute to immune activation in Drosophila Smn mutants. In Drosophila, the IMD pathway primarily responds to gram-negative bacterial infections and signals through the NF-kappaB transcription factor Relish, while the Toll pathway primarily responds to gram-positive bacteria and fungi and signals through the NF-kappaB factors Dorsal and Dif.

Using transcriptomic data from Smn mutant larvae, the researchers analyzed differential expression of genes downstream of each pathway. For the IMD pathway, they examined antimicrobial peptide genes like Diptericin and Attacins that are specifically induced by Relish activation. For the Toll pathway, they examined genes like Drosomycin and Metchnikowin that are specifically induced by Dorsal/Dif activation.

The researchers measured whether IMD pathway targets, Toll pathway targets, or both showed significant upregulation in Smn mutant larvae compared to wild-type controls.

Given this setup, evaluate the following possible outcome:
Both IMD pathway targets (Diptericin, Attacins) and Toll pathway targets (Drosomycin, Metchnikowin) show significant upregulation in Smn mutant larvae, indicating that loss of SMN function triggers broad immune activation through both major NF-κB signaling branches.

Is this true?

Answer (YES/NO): YES